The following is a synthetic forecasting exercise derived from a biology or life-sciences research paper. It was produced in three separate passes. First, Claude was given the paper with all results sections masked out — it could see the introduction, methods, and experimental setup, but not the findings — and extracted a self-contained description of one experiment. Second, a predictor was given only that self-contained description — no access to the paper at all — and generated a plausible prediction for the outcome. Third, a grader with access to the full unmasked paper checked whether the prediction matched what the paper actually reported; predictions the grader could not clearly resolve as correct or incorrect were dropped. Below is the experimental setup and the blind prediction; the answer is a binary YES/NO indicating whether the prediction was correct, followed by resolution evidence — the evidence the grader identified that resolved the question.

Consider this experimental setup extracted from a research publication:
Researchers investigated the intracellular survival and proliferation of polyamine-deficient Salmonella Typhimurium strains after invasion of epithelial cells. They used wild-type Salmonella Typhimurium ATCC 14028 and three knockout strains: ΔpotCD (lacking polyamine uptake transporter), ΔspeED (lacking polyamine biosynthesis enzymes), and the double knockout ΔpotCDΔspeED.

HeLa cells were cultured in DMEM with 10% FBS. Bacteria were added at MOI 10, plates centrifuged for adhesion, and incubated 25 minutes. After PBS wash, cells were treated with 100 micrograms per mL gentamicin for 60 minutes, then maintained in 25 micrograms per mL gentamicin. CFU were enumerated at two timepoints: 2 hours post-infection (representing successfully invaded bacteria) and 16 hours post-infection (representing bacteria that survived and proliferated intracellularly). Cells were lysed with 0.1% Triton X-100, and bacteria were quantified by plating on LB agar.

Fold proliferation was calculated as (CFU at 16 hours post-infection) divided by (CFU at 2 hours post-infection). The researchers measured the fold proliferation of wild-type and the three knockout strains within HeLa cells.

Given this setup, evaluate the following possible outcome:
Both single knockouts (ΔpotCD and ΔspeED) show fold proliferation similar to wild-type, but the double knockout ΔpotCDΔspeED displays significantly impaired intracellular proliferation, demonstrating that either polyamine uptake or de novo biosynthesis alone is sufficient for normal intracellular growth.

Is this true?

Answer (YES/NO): NO